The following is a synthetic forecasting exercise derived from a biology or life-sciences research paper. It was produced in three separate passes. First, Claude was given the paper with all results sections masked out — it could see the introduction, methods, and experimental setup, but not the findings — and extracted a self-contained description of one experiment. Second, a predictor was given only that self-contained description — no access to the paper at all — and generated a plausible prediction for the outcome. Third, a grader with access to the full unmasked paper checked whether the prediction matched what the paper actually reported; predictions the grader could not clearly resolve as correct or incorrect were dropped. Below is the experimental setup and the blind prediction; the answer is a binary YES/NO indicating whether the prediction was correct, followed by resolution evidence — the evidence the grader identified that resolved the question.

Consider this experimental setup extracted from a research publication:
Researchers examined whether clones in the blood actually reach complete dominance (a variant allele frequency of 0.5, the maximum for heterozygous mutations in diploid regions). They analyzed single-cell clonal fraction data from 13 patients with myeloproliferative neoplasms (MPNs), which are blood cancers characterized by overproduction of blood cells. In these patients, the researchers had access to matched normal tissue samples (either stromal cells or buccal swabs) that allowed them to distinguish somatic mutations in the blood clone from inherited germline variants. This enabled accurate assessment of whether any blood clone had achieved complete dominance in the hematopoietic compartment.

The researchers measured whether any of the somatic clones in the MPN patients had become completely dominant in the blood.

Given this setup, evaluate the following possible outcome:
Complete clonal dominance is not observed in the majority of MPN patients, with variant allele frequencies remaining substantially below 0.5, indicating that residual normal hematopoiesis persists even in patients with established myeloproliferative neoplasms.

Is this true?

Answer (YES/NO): YES